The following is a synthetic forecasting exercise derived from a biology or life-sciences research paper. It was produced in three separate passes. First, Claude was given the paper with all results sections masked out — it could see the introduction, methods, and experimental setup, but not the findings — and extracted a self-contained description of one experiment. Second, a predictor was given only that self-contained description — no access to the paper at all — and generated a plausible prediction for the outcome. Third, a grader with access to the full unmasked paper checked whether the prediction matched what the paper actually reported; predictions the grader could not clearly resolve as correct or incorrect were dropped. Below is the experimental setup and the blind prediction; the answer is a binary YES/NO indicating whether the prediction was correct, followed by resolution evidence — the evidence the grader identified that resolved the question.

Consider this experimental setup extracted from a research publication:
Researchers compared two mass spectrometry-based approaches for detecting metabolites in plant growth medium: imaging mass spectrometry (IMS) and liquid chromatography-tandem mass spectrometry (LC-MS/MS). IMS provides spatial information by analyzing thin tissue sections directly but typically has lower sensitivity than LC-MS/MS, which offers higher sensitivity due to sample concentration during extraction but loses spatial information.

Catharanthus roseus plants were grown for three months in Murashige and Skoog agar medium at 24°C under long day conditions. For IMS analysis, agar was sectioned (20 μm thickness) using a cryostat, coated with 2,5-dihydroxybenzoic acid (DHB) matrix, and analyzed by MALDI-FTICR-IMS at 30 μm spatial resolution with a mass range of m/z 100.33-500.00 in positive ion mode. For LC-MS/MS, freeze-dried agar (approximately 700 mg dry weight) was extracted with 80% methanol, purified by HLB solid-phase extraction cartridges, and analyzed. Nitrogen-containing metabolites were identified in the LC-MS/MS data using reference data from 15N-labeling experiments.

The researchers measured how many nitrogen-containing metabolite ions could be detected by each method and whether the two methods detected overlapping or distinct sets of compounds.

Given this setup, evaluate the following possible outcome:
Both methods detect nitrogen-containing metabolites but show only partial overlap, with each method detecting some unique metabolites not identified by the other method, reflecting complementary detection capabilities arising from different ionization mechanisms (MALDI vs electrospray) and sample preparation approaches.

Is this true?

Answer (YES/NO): NO